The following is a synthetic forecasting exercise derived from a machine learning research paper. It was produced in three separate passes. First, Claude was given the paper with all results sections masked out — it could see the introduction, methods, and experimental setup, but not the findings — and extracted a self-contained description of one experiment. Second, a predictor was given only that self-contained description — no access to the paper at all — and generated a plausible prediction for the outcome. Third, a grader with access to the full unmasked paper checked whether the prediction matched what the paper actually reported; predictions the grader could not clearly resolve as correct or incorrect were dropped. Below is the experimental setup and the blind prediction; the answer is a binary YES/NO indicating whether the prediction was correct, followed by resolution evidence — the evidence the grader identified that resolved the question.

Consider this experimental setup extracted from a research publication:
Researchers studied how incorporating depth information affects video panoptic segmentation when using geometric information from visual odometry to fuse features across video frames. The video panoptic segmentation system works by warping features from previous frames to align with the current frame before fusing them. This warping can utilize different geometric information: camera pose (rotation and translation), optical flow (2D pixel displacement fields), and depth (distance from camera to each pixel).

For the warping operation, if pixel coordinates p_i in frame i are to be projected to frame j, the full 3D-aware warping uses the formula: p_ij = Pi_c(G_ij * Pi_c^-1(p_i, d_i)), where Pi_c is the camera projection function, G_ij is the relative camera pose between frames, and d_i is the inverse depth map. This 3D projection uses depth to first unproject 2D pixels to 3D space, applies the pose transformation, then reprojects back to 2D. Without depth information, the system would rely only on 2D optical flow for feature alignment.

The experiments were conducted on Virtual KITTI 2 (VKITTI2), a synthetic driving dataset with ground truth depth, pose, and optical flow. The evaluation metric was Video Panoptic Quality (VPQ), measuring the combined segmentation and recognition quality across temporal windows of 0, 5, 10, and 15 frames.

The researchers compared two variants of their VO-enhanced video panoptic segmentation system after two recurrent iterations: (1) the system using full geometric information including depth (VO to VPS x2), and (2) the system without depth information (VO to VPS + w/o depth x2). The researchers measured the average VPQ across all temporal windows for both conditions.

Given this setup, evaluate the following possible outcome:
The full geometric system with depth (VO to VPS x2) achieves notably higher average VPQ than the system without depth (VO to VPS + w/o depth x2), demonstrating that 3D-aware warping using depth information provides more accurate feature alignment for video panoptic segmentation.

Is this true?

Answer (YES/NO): NO